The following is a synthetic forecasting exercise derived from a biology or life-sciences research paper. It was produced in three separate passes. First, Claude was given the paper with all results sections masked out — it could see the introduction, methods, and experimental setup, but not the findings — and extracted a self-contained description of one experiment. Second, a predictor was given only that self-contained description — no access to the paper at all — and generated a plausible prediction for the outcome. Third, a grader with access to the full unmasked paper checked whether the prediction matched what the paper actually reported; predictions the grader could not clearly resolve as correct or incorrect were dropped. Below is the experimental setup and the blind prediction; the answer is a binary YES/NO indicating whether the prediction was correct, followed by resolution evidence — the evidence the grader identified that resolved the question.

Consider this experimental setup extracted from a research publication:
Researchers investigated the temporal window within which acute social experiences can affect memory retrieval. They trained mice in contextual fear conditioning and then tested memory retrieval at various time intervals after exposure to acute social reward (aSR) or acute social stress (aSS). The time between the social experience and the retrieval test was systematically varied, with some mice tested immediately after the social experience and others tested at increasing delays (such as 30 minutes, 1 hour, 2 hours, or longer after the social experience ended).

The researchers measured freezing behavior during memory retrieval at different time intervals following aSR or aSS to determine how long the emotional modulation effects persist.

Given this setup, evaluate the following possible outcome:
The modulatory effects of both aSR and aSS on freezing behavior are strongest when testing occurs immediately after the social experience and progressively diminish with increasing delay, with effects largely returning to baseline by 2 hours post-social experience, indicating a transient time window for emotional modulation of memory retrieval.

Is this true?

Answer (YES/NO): NO